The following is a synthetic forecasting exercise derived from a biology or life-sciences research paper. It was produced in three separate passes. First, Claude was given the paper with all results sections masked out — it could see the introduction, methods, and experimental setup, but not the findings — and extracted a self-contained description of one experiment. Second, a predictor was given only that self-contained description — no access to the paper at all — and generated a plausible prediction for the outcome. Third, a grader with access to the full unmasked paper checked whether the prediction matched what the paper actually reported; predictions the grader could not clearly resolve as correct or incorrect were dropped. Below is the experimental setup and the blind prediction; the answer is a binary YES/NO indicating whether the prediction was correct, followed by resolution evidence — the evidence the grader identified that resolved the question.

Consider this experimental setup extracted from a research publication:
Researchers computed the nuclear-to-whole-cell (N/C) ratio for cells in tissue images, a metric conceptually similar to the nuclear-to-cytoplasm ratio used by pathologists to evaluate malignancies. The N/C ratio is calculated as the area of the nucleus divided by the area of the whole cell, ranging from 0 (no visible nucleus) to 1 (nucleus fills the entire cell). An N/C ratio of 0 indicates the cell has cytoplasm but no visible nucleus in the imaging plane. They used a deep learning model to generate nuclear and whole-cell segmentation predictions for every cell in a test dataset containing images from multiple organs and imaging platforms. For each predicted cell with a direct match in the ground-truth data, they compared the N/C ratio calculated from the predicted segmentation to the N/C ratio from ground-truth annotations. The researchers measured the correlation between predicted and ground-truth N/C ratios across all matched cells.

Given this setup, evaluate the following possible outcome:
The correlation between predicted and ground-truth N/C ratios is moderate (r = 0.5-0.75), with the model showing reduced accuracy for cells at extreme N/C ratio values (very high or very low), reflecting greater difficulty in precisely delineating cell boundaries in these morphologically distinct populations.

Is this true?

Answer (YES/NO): NO